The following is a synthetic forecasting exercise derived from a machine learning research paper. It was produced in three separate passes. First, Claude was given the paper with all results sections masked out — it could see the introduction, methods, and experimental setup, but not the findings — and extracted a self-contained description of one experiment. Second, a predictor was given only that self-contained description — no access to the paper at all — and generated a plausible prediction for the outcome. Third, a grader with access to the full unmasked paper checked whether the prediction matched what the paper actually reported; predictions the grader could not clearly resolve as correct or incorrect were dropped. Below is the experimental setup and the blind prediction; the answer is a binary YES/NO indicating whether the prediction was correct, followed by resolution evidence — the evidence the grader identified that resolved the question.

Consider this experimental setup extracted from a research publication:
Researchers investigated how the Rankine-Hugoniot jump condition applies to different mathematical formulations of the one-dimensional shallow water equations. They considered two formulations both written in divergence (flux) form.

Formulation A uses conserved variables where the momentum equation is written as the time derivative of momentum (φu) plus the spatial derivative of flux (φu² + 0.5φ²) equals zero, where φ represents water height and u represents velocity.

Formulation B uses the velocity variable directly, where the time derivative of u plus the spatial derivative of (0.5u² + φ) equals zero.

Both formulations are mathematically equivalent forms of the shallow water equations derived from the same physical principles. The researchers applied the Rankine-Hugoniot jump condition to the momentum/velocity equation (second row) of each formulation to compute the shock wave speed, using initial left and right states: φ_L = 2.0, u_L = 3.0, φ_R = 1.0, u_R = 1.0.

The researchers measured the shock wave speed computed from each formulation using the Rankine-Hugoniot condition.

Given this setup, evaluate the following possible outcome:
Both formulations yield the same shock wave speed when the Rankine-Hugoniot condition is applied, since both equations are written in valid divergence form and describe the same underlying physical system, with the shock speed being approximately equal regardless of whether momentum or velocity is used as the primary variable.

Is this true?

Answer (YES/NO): NO